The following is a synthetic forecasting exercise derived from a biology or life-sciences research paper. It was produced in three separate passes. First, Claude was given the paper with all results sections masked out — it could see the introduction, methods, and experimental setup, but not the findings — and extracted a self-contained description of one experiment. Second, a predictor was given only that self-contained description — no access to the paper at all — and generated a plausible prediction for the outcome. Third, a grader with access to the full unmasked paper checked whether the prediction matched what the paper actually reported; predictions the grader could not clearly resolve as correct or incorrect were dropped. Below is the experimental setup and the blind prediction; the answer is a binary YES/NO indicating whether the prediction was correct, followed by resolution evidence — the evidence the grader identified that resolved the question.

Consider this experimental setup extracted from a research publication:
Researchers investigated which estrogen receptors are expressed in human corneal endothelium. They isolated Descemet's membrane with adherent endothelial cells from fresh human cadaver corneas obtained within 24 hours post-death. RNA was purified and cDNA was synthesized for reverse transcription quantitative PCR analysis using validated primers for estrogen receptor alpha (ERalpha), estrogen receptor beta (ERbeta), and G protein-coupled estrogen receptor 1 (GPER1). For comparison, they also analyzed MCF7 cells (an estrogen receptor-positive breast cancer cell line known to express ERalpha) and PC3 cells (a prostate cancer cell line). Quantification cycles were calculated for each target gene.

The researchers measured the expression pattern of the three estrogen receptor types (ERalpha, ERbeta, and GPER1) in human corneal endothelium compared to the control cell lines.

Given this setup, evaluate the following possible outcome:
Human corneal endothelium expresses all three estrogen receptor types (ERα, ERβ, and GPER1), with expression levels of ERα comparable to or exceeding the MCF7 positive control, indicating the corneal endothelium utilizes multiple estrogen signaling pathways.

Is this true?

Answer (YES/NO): NO